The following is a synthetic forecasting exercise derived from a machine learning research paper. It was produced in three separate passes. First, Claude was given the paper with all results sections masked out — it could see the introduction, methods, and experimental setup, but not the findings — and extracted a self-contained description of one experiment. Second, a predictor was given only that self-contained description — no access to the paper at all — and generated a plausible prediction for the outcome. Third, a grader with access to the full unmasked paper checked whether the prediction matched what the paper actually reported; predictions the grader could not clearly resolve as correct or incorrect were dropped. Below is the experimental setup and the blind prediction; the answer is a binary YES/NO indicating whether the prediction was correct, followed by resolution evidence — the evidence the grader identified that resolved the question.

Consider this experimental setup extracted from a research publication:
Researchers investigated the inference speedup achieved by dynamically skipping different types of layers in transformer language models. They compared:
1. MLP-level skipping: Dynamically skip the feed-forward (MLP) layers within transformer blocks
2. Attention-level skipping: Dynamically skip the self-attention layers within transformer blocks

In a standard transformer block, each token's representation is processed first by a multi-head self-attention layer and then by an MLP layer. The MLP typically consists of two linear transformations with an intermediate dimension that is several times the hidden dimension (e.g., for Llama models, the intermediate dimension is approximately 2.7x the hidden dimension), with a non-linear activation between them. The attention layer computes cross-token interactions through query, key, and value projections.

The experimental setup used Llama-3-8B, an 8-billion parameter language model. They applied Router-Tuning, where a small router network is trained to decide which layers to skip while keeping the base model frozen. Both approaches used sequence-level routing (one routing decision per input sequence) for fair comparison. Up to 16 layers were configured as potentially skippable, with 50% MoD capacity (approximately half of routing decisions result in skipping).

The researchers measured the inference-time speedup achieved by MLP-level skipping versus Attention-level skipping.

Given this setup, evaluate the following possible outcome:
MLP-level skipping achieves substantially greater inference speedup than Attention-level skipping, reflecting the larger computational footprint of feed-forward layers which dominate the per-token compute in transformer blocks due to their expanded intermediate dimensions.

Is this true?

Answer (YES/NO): NO